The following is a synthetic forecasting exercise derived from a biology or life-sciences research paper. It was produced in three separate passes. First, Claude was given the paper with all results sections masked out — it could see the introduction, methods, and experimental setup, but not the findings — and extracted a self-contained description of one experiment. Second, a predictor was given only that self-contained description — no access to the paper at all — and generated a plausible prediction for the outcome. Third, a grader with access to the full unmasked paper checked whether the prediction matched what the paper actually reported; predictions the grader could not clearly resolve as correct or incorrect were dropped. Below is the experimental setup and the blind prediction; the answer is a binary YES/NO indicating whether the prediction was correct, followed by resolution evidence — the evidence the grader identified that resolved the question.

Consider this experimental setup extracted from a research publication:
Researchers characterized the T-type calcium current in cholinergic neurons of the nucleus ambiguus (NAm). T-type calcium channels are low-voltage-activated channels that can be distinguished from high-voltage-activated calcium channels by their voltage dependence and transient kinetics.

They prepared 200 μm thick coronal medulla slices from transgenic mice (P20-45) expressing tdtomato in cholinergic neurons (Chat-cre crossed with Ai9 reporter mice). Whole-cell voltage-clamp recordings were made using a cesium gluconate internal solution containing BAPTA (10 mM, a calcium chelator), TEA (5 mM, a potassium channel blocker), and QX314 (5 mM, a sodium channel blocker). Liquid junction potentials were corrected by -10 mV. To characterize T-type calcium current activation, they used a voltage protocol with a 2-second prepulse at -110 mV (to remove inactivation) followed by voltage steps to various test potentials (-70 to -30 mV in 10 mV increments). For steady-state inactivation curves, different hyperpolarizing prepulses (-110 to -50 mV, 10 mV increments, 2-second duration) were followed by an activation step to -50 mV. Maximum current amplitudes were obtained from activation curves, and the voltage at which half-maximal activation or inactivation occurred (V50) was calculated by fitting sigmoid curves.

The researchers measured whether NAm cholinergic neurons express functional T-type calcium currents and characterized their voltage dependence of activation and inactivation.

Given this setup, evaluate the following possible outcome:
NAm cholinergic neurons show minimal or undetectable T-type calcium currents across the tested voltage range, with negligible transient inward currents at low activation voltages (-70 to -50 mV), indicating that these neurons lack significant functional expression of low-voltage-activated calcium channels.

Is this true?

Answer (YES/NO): NO